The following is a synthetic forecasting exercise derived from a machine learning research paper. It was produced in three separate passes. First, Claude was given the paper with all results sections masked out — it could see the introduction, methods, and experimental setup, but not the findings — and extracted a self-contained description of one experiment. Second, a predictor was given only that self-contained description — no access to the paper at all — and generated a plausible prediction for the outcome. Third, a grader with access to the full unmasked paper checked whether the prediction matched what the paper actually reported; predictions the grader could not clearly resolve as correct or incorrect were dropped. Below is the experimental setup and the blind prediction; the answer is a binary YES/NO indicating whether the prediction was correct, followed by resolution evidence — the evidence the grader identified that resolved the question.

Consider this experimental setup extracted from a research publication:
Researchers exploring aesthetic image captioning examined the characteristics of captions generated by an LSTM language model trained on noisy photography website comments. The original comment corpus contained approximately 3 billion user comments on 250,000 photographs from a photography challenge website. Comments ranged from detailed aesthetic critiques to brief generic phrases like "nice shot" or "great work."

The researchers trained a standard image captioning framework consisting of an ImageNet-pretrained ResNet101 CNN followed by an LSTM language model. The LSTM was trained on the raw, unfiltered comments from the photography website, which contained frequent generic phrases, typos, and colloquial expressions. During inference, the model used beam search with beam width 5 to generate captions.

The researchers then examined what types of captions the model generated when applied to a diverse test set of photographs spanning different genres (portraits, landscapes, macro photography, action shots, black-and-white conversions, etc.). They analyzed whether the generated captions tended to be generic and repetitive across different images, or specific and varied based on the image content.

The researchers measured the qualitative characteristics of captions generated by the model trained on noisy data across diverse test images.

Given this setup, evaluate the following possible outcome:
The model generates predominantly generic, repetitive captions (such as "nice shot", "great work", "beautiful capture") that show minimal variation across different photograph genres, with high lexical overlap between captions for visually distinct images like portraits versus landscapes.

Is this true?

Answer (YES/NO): YES